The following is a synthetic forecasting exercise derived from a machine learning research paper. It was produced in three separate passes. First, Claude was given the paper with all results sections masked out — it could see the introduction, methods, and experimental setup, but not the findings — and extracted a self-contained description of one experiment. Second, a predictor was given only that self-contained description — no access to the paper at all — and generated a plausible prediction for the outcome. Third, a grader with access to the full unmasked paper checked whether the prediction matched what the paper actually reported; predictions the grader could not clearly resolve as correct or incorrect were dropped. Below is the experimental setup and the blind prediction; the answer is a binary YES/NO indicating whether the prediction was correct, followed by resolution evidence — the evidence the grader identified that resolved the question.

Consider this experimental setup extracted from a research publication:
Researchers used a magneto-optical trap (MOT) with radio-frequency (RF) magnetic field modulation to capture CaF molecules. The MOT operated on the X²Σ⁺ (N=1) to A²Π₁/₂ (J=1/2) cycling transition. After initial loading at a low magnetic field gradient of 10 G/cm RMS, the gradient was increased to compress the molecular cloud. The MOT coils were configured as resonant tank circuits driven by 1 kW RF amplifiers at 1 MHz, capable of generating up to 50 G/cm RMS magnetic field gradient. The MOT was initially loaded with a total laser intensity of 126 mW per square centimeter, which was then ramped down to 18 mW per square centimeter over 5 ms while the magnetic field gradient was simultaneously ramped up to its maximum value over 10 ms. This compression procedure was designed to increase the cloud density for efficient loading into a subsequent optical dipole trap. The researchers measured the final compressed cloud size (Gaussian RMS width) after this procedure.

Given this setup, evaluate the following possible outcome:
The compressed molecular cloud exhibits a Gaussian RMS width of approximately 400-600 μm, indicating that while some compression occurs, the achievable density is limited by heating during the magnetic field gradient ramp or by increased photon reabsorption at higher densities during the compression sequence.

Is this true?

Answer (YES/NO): NO